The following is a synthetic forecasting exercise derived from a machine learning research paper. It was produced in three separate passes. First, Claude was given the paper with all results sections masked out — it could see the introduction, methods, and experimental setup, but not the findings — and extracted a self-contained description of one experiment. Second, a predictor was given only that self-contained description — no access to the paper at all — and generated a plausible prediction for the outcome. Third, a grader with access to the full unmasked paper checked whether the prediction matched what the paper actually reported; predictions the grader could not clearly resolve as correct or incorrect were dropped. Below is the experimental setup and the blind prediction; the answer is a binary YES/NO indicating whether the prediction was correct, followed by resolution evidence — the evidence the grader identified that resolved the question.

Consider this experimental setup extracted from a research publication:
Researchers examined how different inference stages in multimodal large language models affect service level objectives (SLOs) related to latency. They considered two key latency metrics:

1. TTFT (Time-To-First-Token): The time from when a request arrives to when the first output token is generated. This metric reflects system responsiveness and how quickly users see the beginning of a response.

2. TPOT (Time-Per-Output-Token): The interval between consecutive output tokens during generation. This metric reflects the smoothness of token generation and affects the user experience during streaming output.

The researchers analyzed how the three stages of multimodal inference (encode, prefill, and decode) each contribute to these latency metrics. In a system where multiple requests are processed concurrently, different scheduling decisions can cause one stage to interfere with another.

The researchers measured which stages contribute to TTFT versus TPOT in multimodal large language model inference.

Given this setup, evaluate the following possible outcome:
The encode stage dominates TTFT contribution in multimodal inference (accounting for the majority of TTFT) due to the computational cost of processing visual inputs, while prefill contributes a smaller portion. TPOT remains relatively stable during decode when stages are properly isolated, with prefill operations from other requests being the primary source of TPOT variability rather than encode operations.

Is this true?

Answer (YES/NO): NO